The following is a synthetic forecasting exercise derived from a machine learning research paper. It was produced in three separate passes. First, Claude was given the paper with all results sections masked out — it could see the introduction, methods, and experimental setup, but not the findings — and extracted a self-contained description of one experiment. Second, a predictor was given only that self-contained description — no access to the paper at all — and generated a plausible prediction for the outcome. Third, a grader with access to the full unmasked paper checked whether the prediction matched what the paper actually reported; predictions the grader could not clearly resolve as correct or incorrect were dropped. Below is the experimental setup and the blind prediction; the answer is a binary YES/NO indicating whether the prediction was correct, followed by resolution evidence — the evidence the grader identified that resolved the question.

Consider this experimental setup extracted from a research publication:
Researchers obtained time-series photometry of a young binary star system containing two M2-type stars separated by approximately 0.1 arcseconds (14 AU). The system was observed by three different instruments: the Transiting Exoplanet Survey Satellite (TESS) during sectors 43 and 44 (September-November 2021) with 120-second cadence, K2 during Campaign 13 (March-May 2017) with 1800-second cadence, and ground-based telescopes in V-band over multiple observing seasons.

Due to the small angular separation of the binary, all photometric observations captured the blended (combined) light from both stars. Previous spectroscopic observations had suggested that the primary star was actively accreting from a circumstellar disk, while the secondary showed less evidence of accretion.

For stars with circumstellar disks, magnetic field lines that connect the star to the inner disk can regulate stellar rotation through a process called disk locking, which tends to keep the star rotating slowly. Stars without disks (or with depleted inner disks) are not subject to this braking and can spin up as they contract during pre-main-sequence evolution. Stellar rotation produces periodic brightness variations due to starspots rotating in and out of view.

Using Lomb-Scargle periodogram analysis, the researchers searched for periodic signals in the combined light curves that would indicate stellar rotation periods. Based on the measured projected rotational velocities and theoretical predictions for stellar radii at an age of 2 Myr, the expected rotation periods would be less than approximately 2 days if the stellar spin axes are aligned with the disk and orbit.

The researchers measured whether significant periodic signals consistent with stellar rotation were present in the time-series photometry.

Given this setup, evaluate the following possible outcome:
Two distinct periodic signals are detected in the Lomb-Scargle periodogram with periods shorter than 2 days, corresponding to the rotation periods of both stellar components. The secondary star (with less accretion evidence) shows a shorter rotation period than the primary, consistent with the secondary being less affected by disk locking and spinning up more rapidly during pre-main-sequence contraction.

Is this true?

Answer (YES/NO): NO